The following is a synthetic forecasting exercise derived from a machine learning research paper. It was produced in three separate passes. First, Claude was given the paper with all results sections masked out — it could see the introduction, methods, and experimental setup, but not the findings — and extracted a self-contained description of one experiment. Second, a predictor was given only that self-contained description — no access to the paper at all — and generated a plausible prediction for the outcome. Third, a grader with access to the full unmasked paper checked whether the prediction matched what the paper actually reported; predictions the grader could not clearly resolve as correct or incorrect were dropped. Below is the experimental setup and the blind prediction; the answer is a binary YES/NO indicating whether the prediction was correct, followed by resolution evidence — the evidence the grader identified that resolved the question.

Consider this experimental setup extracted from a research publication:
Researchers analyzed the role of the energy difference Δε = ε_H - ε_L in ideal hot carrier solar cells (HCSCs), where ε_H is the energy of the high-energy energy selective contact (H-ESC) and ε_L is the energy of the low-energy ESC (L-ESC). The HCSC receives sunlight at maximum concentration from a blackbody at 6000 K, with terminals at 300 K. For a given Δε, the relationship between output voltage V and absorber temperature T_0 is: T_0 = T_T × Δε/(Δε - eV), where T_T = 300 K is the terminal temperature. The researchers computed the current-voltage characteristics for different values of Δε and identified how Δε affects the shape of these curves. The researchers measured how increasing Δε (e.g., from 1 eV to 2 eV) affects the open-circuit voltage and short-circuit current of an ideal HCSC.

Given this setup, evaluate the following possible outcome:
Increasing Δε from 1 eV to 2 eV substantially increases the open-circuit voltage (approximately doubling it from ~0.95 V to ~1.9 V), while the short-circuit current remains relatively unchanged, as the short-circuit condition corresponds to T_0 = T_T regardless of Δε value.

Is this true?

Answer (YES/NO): NO